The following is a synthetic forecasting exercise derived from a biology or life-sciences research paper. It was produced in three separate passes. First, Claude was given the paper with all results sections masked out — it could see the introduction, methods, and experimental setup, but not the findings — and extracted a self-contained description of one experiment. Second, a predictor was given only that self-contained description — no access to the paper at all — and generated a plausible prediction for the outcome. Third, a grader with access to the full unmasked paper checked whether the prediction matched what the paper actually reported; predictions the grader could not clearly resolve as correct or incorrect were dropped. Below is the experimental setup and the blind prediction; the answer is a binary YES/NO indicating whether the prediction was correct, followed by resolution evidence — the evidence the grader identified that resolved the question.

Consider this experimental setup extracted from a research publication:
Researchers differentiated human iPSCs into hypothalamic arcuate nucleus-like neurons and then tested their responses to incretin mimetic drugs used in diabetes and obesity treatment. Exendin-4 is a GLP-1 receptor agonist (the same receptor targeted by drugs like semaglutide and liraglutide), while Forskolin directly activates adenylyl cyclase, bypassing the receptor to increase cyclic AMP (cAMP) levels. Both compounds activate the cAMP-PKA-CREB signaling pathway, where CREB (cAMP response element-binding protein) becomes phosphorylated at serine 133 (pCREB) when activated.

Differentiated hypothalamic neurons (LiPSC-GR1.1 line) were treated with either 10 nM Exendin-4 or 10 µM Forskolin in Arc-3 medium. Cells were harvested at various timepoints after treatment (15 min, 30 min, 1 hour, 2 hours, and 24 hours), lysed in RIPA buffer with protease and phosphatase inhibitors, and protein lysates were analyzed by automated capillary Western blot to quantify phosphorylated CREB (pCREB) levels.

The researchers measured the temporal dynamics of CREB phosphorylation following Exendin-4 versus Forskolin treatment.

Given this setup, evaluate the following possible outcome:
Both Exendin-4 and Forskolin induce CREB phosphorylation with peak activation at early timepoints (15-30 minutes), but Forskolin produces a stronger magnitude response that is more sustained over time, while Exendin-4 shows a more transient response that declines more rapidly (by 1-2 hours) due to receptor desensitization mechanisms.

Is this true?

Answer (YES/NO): NO